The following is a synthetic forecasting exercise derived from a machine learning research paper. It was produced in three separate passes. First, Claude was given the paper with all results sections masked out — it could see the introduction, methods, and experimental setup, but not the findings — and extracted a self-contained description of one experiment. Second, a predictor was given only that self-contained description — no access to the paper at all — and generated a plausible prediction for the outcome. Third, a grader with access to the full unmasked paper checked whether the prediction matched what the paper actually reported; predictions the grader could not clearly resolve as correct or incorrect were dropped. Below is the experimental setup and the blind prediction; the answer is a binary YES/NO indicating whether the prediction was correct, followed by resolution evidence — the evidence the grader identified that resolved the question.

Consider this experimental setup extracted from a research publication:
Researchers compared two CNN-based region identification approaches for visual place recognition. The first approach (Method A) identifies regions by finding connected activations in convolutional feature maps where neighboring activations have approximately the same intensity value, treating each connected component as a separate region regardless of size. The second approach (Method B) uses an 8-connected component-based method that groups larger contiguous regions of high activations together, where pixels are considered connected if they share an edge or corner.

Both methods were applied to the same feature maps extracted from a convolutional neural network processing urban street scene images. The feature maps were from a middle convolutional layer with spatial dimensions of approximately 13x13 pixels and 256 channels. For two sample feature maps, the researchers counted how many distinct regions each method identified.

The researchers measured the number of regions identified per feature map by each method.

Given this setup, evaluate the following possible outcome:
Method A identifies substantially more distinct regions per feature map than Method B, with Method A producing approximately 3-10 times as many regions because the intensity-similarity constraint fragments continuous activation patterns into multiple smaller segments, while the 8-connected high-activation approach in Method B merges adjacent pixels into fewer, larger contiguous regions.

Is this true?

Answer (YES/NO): YES